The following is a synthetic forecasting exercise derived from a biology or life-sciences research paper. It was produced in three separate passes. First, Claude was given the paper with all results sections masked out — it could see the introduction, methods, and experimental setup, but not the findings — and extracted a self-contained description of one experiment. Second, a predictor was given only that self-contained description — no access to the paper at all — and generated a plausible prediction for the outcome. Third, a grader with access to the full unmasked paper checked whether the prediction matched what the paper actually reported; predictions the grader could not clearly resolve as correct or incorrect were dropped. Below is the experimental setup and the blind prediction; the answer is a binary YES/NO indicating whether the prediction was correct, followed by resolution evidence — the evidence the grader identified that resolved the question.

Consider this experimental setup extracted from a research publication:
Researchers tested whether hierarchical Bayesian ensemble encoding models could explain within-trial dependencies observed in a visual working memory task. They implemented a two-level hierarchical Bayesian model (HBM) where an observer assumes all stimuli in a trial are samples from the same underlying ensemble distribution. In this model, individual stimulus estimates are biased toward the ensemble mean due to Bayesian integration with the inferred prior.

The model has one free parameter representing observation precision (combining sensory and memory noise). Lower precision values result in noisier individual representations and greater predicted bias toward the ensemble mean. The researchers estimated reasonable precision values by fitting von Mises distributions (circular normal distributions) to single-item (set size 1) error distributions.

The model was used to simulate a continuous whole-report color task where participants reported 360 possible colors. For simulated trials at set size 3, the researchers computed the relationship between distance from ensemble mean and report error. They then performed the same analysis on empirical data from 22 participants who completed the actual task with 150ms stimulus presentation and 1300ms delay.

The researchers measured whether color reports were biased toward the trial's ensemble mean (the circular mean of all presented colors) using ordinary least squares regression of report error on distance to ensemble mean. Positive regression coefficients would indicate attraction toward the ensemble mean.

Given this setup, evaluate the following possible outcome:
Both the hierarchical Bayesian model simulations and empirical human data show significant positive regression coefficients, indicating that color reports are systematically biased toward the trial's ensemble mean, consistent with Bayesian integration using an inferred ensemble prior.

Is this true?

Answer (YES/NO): NO